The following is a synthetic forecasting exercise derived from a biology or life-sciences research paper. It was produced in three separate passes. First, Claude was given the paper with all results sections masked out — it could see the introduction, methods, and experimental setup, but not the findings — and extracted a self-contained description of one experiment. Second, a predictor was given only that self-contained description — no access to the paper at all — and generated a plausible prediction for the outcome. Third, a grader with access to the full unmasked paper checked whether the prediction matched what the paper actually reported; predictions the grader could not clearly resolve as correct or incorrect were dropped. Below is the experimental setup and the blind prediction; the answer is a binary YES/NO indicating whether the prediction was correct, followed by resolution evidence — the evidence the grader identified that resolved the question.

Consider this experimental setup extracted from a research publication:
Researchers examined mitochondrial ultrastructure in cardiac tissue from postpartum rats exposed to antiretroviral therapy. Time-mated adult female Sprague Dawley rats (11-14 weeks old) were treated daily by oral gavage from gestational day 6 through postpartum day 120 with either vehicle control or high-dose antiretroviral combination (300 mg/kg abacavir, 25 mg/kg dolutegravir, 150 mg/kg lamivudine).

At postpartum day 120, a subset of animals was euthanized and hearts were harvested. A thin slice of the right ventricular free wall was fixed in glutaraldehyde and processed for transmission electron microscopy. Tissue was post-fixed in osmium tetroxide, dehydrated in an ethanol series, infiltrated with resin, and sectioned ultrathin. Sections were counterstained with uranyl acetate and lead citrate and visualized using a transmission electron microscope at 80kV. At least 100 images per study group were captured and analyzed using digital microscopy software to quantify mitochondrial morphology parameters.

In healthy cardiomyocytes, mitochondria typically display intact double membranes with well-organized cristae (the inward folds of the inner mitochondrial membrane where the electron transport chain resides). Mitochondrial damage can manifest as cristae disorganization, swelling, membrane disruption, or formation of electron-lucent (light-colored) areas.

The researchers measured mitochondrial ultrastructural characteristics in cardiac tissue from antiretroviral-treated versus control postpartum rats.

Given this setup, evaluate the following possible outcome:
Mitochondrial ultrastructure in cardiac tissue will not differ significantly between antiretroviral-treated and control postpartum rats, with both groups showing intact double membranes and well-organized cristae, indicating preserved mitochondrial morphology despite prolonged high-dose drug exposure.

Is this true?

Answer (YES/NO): NO